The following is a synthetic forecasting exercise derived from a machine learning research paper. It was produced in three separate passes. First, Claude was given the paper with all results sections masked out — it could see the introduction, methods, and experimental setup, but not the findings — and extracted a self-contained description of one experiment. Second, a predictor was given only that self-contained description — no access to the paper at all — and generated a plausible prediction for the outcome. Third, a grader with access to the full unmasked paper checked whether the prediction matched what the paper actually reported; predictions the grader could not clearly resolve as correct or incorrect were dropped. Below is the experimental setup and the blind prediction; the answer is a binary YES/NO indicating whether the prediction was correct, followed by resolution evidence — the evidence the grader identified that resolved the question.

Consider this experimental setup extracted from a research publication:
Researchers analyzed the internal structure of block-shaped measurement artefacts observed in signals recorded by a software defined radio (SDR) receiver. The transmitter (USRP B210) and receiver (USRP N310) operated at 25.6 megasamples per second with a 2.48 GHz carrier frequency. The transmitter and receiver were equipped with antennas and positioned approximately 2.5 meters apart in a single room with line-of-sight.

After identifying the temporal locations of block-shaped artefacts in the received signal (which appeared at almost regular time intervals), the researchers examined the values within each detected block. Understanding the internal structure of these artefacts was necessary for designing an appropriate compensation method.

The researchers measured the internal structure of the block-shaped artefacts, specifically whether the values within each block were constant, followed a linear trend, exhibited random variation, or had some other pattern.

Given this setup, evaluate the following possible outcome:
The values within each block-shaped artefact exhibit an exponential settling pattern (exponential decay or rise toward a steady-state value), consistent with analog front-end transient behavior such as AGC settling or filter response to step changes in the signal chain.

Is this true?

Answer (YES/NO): NO